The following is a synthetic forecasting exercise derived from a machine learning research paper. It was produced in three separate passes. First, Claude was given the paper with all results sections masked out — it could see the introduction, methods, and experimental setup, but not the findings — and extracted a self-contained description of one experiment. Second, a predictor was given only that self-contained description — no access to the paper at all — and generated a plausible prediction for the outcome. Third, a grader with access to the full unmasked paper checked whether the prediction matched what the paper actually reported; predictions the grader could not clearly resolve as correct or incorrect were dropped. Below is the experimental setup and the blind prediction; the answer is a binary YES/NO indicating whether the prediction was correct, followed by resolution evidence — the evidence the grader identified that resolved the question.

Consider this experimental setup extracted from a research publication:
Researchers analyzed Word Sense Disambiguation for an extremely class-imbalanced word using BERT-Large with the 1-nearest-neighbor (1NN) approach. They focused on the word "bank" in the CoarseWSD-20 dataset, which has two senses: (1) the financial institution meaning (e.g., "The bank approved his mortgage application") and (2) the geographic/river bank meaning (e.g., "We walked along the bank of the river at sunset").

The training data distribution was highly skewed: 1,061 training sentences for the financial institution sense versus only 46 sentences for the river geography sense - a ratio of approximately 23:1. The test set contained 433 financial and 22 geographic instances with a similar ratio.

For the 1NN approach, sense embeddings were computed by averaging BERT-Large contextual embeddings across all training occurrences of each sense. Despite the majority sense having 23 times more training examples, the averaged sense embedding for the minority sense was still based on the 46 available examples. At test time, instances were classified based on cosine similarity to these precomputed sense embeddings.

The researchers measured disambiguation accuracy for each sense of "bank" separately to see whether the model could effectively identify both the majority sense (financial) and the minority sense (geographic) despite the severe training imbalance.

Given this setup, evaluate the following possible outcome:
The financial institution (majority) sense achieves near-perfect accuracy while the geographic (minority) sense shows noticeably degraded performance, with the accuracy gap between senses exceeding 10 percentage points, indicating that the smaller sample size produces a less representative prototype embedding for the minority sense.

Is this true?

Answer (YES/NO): NO